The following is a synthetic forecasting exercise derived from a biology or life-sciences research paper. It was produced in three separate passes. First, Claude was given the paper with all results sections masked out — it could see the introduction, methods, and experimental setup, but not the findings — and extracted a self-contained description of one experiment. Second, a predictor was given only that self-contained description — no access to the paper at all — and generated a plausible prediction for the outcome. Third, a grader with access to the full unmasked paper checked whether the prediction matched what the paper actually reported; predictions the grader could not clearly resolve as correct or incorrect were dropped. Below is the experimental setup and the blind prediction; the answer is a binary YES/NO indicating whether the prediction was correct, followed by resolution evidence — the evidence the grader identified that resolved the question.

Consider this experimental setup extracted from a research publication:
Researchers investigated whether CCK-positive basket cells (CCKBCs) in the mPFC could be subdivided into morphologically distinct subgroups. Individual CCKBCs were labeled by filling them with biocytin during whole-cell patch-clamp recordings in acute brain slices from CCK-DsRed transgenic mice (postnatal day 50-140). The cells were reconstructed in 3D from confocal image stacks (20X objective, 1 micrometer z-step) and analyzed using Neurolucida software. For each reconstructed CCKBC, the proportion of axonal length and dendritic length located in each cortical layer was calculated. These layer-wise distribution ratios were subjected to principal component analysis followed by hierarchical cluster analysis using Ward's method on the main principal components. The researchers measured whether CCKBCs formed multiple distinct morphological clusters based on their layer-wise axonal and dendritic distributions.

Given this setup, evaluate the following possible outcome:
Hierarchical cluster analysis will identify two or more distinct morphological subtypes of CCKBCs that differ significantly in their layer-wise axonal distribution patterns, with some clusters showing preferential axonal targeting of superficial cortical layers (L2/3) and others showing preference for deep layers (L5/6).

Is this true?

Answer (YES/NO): NO